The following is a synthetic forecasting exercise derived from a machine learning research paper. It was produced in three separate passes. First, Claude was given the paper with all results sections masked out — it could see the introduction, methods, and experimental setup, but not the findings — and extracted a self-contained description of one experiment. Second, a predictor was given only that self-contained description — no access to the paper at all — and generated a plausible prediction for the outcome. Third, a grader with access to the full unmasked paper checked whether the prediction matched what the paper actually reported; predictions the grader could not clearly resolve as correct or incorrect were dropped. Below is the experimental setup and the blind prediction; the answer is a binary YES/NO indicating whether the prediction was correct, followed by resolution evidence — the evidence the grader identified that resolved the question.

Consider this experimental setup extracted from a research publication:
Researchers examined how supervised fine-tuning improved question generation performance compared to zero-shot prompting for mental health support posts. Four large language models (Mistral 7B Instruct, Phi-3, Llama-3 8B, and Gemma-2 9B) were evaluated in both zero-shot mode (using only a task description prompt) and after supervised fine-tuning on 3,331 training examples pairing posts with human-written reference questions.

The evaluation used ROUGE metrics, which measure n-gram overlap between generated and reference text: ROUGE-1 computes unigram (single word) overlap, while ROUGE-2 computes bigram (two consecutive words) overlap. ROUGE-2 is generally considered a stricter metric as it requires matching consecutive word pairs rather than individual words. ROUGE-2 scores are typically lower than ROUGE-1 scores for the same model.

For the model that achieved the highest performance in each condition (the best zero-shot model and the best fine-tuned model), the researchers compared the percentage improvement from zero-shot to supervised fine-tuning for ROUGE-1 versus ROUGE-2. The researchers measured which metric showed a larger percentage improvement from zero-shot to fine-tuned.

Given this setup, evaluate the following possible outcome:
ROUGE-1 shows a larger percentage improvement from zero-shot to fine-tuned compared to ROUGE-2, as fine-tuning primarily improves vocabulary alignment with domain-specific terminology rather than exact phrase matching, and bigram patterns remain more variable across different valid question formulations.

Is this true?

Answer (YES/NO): NO